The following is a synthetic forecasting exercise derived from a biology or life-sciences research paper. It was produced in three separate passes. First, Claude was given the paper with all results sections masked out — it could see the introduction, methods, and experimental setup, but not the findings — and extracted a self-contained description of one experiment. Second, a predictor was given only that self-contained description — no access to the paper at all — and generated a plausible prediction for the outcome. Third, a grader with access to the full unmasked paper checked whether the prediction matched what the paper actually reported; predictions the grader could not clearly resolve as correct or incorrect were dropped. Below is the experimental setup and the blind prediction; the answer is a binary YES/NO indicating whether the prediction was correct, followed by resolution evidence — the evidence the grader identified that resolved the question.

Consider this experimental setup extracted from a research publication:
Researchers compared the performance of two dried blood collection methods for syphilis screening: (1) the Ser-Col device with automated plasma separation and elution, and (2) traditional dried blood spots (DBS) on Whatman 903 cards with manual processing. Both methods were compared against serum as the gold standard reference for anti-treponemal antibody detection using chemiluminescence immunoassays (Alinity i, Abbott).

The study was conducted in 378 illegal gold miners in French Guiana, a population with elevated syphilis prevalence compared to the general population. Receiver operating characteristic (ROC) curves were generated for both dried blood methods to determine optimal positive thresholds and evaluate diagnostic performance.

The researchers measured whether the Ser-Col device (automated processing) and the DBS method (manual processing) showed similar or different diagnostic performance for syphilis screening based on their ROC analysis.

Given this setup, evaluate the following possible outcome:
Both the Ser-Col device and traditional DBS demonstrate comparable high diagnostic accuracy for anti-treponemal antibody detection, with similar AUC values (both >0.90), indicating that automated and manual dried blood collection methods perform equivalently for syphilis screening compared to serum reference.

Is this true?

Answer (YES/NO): YES